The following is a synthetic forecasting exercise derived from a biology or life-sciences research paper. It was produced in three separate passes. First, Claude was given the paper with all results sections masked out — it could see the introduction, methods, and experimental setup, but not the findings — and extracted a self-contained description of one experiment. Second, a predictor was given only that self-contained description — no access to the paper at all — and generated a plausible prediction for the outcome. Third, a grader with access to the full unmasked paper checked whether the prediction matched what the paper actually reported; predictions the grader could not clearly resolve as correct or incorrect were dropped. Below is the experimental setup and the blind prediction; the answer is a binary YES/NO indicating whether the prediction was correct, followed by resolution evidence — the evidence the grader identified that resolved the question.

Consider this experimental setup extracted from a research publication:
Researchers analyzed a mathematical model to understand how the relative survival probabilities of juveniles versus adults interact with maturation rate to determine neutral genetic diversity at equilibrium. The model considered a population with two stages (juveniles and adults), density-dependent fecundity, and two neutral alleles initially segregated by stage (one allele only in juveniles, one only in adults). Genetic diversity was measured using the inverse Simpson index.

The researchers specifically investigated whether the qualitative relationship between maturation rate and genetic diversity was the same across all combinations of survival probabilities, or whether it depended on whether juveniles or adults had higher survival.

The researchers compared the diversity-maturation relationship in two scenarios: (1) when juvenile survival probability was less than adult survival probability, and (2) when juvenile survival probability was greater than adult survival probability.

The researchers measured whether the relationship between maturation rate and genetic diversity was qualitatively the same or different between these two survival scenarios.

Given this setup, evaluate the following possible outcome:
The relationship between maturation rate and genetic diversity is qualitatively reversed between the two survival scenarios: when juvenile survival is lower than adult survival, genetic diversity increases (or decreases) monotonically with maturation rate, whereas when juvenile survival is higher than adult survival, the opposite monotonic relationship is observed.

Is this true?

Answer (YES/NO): NO